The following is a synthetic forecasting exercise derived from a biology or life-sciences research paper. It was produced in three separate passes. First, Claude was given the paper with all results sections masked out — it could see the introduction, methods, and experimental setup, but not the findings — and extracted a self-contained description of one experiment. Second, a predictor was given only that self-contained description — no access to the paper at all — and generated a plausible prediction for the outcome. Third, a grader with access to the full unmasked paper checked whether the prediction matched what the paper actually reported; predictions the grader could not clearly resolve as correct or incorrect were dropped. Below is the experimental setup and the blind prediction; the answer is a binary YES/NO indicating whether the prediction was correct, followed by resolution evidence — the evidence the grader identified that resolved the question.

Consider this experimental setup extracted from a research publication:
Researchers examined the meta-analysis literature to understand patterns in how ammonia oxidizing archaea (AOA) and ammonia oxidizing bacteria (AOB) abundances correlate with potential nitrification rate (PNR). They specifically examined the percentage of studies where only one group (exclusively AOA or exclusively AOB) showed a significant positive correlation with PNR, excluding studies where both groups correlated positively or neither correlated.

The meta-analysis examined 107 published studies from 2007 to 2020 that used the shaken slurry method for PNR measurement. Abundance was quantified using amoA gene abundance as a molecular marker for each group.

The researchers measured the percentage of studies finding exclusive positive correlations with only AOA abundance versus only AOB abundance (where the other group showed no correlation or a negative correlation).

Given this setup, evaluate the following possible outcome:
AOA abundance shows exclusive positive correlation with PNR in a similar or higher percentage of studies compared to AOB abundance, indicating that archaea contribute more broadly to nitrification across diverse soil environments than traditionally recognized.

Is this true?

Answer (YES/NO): NO